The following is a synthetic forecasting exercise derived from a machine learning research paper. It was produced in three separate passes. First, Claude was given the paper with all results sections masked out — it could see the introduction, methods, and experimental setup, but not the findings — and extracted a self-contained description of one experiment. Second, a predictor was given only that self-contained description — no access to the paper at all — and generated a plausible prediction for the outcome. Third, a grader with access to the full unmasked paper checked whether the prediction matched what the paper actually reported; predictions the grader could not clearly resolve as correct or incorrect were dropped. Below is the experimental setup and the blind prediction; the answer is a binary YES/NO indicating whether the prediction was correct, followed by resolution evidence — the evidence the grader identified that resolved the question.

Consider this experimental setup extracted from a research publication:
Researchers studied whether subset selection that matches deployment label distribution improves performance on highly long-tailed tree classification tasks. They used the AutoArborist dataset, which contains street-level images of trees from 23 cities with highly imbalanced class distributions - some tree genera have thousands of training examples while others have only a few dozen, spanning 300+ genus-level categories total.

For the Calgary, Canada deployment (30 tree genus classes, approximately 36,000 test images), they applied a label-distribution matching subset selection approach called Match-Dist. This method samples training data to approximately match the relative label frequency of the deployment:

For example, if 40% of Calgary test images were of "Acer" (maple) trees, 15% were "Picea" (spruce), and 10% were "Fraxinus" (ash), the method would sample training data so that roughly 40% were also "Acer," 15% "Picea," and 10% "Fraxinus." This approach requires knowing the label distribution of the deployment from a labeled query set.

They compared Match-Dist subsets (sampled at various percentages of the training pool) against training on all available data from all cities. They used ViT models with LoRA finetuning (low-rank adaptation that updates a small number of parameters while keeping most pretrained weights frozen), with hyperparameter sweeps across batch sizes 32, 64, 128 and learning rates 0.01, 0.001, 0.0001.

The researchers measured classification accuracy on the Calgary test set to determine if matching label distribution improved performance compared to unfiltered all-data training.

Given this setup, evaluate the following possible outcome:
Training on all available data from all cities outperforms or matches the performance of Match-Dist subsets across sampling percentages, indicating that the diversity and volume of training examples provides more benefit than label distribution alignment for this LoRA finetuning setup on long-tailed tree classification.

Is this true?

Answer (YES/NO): NO